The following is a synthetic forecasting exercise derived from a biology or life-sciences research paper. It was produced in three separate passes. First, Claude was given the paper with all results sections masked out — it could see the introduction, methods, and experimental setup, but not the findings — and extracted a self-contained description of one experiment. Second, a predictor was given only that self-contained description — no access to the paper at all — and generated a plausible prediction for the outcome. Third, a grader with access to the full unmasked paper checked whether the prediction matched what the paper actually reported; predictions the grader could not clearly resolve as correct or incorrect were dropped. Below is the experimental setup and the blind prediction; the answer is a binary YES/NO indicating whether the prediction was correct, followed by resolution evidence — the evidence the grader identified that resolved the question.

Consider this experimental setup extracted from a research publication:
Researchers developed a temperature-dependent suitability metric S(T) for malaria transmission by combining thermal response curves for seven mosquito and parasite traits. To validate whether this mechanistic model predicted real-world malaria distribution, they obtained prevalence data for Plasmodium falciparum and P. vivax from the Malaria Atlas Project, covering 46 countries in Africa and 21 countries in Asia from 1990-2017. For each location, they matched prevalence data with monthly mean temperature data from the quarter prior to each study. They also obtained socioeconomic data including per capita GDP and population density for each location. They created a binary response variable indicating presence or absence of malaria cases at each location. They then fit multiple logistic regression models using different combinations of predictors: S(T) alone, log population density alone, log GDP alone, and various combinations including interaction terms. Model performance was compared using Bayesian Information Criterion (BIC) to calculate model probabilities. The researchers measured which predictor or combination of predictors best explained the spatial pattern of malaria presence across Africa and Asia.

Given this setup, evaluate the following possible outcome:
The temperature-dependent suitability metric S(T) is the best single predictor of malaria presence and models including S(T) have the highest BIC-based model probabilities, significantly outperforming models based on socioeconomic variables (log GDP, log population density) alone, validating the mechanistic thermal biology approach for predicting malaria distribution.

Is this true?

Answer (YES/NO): NO